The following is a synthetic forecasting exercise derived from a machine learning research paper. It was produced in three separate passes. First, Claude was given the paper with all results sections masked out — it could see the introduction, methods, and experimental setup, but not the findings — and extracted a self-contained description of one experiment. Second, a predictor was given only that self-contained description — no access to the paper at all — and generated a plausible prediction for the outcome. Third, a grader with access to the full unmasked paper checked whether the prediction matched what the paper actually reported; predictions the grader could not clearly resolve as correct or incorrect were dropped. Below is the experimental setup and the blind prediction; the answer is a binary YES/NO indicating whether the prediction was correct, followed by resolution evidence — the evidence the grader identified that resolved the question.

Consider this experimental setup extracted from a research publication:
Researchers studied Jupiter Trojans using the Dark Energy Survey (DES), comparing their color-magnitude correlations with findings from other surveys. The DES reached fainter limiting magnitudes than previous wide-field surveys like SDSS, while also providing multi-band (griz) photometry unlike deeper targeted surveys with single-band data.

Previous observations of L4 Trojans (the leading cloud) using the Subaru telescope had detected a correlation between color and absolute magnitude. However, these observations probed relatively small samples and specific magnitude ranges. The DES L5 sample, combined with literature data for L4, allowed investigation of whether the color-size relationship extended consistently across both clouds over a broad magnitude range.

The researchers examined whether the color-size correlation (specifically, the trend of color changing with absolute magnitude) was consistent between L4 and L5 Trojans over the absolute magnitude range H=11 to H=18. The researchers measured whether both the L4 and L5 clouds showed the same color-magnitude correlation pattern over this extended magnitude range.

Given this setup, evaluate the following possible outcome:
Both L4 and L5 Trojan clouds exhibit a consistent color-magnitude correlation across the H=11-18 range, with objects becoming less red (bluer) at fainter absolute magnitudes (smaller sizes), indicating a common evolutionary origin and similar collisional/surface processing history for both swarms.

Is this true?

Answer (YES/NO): YES